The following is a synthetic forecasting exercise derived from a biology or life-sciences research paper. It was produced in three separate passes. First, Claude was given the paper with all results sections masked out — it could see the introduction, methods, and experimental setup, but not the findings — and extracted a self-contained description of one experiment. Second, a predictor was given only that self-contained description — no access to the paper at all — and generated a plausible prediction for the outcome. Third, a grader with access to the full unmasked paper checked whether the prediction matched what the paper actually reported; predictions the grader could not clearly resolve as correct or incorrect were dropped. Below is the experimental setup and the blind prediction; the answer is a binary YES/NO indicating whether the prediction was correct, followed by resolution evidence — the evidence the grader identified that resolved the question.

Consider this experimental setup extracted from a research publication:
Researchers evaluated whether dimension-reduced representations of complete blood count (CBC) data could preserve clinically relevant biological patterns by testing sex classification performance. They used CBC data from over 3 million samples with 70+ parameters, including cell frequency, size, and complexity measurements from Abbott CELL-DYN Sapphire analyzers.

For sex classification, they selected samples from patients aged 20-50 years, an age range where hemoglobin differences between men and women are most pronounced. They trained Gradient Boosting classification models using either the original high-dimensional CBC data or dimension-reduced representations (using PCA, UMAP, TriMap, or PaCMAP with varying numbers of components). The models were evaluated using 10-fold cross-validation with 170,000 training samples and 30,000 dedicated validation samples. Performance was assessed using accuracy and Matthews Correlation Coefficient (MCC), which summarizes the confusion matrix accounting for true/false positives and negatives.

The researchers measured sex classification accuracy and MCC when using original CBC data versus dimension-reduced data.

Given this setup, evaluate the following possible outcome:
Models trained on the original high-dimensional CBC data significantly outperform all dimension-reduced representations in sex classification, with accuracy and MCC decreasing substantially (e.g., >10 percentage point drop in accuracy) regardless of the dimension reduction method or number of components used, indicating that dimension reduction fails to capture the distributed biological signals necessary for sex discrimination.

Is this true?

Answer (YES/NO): NO